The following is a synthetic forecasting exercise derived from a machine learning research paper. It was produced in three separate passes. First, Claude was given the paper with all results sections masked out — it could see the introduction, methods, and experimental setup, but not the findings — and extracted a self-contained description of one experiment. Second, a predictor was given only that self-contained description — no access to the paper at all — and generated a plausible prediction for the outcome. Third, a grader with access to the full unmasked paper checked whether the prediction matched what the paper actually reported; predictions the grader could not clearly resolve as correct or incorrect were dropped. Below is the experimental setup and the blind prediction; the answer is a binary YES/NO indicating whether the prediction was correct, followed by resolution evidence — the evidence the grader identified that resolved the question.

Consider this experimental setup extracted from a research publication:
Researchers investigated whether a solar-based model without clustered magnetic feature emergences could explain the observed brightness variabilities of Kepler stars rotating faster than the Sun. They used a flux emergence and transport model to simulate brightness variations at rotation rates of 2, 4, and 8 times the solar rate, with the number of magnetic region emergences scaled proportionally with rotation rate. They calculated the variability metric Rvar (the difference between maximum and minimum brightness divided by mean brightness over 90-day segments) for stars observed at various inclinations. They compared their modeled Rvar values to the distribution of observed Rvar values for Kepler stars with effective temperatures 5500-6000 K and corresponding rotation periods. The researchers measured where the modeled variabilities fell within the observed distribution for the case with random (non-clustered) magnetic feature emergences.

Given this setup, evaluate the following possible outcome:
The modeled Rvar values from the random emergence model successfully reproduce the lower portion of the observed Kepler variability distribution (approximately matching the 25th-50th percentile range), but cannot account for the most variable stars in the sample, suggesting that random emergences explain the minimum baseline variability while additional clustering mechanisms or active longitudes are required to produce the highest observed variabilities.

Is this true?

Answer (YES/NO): NO